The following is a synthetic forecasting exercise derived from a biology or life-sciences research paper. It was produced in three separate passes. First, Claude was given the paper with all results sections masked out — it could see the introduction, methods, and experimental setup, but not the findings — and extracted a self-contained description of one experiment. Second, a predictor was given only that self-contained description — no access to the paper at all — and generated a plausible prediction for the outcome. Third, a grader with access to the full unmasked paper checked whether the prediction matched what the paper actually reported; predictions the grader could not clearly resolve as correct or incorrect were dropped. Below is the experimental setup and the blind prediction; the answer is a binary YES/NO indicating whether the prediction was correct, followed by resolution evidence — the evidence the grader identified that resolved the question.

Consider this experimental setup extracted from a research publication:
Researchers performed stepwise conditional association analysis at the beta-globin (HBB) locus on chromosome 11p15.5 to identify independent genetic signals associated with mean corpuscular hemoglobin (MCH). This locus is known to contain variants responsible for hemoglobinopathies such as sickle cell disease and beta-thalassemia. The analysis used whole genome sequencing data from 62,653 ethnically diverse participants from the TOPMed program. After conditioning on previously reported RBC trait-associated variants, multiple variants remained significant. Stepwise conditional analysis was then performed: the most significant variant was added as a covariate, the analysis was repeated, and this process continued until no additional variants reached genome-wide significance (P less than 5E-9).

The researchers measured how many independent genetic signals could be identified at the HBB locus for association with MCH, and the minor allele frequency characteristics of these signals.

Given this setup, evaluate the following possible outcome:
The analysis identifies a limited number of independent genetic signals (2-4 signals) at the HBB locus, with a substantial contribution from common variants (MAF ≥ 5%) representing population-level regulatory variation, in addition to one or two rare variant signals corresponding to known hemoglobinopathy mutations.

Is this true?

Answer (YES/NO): NO